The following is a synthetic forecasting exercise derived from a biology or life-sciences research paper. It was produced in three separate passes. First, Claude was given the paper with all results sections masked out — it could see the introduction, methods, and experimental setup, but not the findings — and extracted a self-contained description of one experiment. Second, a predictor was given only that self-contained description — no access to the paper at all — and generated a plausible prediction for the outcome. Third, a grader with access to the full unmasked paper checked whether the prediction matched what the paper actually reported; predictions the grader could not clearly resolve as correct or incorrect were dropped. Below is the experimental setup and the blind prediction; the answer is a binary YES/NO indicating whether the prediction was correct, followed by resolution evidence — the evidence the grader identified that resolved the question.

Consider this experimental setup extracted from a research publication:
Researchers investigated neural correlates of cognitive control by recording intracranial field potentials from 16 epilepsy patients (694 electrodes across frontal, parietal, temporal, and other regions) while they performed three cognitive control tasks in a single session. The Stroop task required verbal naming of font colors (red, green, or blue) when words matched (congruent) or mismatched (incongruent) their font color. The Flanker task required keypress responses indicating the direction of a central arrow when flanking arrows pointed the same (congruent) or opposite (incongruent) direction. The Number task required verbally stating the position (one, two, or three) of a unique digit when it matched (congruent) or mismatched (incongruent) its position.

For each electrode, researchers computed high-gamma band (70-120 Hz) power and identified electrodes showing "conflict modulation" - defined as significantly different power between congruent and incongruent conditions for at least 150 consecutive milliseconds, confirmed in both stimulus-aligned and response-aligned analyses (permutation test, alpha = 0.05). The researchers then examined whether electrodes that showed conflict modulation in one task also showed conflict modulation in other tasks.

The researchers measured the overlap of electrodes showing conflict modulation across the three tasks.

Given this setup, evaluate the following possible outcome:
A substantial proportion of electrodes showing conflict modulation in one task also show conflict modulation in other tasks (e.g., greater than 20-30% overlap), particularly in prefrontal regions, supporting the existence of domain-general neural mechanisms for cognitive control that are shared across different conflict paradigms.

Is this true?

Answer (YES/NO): NO